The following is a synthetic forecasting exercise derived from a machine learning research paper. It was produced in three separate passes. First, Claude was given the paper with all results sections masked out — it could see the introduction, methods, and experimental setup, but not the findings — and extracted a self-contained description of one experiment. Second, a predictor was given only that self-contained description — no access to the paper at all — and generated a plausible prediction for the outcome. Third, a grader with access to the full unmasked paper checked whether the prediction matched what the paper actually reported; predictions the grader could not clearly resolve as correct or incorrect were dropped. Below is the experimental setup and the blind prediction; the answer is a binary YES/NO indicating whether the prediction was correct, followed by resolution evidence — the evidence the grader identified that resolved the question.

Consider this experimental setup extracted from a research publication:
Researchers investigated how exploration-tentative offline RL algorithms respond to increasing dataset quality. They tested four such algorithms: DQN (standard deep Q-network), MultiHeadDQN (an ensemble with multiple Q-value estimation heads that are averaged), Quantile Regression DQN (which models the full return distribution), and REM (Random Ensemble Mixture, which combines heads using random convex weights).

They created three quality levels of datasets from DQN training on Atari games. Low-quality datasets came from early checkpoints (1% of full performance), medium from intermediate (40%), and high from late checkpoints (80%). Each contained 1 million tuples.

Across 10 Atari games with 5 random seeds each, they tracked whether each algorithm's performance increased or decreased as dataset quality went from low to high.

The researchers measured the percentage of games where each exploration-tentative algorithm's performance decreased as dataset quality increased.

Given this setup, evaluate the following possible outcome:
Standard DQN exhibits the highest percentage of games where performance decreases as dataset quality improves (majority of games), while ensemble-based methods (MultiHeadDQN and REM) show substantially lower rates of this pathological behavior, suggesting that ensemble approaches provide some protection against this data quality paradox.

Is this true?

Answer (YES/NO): NO